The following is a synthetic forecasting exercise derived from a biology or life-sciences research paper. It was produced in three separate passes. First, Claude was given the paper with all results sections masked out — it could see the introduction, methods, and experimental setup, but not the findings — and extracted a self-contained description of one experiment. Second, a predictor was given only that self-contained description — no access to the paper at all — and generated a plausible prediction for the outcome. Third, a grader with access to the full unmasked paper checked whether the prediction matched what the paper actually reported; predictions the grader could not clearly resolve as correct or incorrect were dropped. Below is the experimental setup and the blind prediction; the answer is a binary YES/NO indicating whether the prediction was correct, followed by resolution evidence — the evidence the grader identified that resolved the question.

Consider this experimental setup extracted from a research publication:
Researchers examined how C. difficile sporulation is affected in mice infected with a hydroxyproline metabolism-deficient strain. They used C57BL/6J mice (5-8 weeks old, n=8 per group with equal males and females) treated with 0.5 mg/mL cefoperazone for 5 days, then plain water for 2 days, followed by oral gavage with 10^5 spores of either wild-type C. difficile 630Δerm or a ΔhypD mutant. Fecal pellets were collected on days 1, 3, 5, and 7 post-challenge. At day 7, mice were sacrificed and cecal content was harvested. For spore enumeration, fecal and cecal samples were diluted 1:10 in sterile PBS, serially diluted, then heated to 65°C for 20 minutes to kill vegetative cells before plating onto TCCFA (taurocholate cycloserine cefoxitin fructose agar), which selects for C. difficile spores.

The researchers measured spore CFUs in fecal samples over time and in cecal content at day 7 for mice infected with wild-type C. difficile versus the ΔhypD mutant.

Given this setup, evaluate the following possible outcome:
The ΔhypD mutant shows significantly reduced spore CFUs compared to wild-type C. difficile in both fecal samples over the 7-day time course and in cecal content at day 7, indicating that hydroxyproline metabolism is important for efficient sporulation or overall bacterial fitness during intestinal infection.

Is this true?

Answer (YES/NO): NO